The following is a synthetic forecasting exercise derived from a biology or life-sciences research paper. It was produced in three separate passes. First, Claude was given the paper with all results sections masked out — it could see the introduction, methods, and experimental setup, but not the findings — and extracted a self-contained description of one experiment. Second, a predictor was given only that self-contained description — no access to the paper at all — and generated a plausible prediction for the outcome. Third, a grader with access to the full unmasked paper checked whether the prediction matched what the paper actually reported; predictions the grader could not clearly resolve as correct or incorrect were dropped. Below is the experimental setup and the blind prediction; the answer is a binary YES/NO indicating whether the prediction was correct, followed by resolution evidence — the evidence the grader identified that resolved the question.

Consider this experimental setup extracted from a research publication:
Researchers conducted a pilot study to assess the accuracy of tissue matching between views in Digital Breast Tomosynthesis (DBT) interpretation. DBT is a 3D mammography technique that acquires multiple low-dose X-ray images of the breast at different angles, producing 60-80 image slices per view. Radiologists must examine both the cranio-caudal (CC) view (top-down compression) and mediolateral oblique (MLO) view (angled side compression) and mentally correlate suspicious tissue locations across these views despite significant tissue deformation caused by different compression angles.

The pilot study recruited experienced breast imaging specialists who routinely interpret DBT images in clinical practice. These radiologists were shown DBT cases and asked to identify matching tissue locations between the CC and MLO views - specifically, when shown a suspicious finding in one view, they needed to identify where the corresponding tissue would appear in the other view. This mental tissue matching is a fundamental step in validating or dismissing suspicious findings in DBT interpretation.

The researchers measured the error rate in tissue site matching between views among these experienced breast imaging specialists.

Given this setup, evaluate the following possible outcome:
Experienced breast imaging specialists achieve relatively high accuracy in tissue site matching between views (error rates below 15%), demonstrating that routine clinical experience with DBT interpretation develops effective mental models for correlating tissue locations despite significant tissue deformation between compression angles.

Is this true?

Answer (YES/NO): NO